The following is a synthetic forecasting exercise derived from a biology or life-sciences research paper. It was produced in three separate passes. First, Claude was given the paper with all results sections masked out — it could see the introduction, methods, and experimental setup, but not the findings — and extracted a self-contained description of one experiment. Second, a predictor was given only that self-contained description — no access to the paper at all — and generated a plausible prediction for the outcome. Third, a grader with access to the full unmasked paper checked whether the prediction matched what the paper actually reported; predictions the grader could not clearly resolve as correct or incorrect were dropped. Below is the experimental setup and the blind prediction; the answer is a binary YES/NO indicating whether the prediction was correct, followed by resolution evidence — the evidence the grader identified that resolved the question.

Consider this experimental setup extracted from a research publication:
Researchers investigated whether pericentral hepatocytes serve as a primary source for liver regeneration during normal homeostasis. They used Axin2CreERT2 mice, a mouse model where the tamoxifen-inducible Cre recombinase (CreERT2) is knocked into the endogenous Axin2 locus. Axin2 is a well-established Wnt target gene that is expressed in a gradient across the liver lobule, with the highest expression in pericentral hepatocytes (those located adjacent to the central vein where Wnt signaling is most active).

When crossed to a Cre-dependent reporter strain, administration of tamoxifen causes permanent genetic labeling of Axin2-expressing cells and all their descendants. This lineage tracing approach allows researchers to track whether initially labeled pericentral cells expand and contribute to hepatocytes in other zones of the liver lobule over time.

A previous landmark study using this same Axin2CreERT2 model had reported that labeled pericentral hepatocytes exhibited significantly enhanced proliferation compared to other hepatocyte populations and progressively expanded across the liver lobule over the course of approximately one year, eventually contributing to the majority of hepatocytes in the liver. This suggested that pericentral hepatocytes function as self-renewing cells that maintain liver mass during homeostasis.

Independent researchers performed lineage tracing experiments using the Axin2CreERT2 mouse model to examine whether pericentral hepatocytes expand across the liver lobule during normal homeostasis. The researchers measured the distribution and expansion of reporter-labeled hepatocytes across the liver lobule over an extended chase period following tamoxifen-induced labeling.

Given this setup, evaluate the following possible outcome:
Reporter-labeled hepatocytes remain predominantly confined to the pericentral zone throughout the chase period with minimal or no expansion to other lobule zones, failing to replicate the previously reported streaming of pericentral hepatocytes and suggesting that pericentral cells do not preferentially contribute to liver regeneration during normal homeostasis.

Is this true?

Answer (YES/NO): YES